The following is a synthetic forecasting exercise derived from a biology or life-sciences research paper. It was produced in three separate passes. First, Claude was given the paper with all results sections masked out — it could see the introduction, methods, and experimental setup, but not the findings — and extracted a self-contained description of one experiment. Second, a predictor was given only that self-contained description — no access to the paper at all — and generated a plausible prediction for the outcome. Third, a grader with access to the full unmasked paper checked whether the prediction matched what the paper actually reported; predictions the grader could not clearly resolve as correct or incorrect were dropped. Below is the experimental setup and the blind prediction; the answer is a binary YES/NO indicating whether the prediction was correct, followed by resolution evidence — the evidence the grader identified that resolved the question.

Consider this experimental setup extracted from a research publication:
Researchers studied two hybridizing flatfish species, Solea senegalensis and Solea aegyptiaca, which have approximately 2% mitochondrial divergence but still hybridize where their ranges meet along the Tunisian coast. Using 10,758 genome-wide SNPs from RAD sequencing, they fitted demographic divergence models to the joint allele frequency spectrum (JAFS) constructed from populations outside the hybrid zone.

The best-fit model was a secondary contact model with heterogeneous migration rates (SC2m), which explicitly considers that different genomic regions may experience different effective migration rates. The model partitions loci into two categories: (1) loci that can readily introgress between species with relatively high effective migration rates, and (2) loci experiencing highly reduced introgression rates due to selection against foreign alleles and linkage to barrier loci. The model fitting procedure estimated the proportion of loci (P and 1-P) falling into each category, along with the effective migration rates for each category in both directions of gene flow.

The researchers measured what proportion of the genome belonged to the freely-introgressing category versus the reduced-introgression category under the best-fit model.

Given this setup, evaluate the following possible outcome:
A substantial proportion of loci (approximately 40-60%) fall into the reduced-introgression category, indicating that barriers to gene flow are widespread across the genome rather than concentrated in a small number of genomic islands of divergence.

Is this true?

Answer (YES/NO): NO